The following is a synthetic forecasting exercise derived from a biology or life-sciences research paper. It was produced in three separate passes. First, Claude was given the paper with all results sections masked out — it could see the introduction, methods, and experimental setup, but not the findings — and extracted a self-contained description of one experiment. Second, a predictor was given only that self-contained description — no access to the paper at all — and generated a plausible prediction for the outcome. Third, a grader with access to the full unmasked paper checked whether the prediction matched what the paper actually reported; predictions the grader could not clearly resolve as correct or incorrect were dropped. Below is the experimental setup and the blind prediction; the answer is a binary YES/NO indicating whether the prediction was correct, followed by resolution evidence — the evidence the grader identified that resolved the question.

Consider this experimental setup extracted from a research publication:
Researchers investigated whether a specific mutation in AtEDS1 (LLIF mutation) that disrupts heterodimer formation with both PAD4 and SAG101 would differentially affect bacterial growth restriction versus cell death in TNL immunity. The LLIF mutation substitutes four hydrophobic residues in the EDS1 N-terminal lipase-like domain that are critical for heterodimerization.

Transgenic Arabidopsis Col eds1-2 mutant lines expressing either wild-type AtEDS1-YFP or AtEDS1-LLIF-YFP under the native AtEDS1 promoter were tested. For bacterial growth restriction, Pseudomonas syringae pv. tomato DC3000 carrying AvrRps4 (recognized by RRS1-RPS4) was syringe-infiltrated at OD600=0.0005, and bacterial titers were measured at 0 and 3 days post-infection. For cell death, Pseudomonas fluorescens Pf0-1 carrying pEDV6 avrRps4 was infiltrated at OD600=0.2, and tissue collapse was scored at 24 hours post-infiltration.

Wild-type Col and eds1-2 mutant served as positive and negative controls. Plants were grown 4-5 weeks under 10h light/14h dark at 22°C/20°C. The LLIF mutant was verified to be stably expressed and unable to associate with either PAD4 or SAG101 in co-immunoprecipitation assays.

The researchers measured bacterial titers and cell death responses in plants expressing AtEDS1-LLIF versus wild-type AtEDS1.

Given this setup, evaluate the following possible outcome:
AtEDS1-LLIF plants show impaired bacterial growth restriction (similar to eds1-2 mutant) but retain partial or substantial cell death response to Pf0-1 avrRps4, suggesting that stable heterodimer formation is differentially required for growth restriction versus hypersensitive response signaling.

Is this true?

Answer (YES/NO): NO